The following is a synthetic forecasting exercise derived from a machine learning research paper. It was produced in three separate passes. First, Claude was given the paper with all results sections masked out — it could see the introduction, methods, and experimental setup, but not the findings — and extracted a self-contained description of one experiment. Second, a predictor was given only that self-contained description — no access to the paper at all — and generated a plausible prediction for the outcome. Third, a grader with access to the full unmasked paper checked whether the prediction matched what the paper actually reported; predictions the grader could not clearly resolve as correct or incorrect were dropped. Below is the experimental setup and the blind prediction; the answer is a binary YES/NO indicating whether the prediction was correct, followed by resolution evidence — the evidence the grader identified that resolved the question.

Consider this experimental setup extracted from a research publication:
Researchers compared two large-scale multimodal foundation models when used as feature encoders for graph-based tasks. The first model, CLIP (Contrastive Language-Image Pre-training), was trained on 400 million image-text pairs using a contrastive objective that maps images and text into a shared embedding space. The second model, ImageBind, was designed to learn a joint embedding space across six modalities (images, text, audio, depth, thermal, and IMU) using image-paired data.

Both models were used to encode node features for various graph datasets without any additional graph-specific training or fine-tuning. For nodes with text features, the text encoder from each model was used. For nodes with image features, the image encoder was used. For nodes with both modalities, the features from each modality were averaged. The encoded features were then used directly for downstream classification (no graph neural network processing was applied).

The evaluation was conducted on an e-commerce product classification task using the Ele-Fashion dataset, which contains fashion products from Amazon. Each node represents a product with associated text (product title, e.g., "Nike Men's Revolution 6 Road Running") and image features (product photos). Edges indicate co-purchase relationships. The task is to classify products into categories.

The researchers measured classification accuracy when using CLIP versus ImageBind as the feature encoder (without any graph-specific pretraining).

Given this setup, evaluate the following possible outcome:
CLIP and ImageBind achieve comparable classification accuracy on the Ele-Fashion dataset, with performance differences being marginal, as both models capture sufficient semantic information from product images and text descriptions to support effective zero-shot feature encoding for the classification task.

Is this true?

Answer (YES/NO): YES